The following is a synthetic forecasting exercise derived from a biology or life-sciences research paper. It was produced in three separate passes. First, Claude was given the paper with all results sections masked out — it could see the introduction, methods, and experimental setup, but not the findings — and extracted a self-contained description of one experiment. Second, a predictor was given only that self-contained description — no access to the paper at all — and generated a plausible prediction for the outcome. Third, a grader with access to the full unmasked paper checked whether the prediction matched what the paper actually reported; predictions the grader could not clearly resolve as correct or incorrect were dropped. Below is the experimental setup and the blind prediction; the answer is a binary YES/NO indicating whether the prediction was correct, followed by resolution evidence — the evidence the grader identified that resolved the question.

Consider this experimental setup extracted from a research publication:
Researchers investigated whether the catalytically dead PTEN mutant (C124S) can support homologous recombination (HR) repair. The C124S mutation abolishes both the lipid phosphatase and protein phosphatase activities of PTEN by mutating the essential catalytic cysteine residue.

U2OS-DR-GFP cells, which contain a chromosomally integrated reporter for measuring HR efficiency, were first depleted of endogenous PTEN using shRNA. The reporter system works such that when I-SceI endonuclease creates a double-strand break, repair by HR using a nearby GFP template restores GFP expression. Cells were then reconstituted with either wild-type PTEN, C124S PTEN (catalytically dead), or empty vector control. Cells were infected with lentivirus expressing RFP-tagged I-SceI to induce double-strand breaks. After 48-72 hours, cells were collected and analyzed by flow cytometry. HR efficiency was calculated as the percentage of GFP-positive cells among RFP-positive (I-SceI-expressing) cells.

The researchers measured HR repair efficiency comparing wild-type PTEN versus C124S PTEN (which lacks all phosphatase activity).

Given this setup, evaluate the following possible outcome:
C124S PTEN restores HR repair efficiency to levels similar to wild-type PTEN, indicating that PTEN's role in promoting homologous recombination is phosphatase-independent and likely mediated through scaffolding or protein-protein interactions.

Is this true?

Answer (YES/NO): NO